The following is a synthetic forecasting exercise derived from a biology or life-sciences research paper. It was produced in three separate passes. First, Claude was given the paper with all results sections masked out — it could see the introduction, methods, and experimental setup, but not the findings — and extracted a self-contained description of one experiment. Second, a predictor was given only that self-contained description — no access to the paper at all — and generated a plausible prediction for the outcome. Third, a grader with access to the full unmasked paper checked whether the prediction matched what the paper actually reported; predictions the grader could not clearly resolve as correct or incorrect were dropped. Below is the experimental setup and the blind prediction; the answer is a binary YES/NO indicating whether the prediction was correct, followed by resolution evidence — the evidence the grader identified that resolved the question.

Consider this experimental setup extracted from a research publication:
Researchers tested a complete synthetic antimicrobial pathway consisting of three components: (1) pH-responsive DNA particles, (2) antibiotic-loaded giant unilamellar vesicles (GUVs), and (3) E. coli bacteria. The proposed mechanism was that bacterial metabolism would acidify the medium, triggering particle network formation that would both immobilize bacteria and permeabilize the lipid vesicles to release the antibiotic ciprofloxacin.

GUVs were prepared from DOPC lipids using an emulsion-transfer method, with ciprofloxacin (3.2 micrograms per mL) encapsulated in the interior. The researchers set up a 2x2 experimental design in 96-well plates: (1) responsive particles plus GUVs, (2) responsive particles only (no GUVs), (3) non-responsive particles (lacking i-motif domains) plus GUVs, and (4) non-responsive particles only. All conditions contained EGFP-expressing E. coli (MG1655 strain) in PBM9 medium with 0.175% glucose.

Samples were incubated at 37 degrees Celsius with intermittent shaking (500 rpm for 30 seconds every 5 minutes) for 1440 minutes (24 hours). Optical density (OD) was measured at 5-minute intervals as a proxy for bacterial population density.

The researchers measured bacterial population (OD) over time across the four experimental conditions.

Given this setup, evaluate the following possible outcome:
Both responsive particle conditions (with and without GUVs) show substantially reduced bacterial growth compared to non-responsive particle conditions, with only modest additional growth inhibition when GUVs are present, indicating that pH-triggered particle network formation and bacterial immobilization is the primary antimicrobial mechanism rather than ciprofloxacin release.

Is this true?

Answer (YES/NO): NO